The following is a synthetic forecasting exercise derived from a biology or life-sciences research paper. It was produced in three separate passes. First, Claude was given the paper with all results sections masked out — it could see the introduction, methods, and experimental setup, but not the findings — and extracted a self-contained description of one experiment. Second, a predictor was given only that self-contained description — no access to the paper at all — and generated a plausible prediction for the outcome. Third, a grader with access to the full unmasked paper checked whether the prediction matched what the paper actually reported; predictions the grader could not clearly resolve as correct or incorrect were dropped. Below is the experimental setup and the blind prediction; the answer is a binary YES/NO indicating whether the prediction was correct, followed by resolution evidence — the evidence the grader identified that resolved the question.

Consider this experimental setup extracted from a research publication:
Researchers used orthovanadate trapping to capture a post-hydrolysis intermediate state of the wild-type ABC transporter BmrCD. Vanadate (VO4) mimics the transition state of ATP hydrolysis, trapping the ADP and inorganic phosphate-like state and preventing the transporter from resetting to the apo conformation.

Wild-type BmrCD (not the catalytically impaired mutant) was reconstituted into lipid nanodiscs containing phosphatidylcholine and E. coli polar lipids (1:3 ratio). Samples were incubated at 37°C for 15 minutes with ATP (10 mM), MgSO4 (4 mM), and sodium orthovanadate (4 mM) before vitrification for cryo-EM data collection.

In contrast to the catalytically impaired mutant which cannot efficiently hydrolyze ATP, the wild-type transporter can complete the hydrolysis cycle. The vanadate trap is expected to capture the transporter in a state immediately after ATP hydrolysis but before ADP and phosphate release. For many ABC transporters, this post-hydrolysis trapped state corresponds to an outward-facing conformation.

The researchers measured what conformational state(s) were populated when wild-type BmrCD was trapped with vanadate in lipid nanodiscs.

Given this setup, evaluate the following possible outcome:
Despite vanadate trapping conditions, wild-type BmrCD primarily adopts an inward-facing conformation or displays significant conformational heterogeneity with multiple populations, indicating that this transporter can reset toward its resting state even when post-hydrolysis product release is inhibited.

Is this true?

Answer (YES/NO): YES